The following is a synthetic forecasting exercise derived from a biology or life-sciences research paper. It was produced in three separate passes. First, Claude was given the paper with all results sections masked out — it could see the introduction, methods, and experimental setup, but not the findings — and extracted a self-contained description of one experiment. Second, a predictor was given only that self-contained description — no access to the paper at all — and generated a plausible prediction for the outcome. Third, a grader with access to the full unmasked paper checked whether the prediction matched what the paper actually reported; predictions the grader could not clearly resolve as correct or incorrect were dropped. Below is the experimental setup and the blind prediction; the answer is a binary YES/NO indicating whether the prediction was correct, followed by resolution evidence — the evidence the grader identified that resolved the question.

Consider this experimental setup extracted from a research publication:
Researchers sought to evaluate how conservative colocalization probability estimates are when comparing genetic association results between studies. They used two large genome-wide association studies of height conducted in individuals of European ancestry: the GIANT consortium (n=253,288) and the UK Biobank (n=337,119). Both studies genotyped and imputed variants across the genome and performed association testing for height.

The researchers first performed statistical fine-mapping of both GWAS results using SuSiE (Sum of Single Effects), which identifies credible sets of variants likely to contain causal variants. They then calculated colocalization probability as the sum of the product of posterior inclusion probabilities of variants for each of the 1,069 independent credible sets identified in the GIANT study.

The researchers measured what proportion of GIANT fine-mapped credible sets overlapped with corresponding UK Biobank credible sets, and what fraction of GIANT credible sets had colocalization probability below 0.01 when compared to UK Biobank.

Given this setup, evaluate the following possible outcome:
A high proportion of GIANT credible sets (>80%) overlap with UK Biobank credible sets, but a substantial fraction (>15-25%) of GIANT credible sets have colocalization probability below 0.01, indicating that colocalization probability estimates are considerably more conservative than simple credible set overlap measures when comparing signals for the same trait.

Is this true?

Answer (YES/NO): NO